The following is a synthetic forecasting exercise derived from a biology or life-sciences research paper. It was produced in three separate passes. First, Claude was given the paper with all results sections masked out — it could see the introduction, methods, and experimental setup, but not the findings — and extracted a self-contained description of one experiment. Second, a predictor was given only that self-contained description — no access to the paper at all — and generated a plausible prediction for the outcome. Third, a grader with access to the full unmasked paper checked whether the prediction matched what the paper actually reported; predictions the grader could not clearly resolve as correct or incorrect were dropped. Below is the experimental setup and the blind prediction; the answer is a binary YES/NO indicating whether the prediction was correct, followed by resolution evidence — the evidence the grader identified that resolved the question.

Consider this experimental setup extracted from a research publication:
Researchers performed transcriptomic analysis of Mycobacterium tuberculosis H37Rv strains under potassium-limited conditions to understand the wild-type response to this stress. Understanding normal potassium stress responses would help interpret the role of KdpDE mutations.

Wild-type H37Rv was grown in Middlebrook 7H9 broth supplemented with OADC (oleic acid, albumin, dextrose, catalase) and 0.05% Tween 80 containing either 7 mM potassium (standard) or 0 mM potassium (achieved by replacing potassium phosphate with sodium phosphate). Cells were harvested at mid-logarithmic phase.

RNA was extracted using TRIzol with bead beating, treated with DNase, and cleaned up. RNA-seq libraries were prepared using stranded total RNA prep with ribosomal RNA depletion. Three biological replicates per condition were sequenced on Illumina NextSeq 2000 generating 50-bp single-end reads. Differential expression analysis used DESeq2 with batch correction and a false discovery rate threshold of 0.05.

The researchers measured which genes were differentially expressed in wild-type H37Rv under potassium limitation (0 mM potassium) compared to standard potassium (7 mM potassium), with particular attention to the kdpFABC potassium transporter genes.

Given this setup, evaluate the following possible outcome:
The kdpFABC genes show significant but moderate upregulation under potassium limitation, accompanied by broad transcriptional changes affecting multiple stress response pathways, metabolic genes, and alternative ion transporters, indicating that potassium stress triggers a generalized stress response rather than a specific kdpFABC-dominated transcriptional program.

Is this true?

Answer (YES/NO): NO